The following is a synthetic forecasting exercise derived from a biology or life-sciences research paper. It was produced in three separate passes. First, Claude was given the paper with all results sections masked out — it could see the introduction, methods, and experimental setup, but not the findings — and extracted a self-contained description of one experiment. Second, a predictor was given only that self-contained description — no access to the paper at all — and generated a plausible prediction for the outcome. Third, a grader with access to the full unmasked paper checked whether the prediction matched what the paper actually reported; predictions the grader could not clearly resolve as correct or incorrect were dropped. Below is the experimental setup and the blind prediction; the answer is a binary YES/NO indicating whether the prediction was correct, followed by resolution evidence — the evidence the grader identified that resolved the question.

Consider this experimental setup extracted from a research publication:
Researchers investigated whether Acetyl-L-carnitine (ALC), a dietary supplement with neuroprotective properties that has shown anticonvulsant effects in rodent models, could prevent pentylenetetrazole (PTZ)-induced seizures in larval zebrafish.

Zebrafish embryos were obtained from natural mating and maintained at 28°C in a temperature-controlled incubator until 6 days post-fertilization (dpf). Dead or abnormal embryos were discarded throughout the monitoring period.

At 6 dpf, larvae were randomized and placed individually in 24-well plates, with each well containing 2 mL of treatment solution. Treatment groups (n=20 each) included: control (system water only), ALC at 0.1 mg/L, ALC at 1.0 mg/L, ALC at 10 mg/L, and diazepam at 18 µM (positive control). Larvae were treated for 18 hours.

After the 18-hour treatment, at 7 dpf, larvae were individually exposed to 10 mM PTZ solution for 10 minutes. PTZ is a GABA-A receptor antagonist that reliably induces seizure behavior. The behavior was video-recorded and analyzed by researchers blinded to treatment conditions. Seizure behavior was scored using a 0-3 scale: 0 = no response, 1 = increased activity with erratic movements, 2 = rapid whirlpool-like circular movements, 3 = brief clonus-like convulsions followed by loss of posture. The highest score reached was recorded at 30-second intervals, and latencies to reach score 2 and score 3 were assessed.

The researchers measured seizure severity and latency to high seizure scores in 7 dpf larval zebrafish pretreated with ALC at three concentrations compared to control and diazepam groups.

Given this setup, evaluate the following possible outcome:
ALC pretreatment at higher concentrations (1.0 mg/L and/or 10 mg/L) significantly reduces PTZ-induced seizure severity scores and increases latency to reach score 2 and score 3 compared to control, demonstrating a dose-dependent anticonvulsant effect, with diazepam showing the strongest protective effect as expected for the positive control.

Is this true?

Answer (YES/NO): NO